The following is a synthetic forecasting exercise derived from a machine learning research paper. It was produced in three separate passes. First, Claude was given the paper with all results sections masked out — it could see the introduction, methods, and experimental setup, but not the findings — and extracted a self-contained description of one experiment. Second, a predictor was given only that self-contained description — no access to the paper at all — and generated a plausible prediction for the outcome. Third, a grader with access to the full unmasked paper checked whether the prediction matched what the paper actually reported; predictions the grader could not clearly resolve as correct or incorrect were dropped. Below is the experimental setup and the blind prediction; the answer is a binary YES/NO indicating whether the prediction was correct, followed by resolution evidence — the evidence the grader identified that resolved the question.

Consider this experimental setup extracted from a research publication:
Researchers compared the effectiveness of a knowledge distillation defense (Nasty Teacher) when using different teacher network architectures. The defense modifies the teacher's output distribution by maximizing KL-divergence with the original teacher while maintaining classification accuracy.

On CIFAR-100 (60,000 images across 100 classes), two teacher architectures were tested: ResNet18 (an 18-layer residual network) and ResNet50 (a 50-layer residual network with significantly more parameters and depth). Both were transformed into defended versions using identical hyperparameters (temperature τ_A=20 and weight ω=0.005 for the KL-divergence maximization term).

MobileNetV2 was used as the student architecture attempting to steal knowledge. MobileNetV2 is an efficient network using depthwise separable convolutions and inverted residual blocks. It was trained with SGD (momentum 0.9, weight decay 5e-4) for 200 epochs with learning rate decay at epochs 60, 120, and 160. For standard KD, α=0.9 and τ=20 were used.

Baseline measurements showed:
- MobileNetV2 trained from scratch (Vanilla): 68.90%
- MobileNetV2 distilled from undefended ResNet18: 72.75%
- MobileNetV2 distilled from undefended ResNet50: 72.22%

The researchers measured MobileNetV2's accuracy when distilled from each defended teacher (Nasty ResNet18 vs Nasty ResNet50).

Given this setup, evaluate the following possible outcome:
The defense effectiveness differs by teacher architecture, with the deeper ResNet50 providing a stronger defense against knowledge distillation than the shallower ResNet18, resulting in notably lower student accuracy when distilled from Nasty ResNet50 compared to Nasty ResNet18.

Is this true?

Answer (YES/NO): NO